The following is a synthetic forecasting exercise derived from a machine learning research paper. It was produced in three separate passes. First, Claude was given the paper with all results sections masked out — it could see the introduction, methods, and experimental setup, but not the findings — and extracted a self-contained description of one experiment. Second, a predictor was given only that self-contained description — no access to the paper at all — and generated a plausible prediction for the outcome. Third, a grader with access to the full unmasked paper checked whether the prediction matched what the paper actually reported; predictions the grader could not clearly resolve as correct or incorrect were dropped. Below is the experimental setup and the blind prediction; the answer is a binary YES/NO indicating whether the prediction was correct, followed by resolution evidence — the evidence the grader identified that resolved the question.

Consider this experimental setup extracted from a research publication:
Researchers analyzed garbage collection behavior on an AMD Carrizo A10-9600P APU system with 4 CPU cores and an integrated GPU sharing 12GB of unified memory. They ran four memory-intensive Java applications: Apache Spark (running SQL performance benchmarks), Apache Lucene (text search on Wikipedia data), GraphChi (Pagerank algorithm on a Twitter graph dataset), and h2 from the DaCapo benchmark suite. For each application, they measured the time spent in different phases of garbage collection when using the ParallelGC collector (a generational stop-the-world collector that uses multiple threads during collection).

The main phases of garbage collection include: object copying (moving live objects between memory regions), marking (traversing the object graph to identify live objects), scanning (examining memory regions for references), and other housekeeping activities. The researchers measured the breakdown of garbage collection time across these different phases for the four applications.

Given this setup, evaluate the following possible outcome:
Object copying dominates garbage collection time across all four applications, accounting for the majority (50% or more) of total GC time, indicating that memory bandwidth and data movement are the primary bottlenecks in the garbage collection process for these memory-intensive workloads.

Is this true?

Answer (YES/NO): NO